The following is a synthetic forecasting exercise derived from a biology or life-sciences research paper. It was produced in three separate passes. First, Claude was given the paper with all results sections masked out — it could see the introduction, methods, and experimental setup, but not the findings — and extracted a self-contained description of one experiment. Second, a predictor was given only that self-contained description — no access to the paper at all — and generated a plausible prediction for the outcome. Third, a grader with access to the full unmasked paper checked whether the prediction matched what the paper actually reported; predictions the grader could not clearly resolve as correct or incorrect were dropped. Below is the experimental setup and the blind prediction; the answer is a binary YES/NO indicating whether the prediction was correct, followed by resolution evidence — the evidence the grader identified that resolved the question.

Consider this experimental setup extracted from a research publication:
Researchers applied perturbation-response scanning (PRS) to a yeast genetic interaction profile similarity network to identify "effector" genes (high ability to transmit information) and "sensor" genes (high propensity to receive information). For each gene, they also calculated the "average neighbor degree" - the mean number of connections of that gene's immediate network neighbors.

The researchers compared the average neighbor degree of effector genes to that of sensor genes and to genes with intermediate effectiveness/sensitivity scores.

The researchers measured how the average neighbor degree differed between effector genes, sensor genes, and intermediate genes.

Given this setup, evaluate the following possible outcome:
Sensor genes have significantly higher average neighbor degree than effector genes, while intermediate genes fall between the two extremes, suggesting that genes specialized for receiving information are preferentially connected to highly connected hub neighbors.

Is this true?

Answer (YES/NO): NO